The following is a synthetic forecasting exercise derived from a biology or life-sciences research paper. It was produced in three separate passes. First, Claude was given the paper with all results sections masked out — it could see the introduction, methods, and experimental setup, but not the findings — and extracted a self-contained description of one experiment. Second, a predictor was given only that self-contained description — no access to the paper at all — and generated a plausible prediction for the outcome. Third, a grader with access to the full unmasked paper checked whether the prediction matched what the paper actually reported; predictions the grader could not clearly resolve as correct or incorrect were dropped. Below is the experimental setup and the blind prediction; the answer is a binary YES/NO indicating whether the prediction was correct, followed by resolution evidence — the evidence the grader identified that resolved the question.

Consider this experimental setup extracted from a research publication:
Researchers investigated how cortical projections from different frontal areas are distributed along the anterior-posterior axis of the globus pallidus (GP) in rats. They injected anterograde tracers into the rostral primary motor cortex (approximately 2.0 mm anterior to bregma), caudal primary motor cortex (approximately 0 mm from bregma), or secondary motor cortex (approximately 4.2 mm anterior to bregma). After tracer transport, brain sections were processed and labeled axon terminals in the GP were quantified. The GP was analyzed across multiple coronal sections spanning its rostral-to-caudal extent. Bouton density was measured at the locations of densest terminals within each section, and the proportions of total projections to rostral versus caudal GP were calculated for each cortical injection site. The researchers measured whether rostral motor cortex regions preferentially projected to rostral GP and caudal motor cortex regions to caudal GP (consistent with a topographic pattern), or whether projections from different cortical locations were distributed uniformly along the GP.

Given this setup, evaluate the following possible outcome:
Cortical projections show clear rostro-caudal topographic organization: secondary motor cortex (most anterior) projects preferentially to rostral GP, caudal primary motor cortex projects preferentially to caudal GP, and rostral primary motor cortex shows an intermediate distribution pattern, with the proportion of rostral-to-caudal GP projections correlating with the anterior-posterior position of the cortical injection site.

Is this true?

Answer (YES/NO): NO